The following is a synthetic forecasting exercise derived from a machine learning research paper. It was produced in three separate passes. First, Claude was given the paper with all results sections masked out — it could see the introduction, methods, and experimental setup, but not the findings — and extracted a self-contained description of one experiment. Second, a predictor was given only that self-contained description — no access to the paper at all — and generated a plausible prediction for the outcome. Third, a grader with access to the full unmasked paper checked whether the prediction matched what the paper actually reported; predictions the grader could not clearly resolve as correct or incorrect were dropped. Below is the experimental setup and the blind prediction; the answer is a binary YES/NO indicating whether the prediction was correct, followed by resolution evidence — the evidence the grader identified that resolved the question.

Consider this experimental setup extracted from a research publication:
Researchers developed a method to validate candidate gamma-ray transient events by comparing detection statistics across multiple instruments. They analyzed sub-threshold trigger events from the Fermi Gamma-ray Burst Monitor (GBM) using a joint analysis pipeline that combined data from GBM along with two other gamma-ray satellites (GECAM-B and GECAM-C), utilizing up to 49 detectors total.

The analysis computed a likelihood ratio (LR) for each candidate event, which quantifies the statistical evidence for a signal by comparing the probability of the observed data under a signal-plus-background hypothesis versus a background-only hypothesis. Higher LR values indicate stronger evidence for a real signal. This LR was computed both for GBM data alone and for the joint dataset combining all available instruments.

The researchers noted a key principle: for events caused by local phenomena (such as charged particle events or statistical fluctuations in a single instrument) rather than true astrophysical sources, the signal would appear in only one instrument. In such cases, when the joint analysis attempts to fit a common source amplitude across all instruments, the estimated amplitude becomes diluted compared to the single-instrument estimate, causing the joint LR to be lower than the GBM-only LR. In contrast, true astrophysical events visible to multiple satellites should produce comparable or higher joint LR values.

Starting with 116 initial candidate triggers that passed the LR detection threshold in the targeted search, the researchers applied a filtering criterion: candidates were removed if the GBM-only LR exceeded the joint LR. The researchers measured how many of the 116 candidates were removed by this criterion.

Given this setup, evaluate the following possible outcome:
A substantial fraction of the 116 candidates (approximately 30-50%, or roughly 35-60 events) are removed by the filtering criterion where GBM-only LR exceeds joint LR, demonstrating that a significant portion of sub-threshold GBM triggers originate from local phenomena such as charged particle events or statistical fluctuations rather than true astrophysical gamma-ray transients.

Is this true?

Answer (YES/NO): NO